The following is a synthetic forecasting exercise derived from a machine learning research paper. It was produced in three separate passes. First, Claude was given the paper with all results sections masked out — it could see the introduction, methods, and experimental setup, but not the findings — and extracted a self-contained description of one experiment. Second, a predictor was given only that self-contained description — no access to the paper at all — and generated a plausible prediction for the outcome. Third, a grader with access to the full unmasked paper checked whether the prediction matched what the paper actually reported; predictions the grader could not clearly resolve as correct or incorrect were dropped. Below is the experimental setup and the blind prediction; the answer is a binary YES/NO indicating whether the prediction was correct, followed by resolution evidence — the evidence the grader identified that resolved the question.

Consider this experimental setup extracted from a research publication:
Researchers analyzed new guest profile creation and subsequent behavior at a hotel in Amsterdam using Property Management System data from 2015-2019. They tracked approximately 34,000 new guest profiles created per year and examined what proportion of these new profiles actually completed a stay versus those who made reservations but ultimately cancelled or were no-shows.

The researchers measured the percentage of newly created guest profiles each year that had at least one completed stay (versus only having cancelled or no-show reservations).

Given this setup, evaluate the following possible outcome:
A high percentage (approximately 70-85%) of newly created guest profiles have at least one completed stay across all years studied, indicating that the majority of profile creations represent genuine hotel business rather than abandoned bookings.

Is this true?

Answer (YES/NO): YES